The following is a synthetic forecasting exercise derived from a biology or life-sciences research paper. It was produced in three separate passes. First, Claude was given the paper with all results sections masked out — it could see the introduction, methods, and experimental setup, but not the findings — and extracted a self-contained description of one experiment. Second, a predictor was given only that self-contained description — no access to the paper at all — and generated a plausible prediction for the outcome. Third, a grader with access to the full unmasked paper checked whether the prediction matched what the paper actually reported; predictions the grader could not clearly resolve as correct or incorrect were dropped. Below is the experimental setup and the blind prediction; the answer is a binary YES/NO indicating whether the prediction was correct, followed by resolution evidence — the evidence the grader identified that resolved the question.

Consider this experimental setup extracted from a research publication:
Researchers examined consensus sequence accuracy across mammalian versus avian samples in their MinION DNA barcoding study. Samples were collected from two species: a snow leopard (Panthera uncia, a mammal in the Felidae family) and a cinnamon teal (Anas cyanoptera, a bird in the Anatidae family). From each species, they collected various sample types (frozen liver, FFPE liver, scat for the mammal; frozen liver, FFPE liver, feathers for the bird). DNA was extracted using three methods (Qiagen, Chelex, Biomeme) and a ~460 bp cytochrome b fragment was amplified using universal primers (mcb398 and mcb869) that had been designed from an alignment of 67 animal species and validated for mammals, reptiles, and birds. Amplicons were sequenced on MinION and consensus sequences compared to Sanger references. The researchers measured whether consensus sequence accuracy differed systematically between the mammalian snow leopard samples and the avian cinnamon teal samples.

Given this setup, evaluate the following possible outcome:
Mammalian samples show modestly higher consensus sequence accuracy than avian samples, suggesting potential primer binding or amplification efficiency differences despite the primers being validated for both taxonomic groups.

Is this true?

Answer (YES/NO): YES